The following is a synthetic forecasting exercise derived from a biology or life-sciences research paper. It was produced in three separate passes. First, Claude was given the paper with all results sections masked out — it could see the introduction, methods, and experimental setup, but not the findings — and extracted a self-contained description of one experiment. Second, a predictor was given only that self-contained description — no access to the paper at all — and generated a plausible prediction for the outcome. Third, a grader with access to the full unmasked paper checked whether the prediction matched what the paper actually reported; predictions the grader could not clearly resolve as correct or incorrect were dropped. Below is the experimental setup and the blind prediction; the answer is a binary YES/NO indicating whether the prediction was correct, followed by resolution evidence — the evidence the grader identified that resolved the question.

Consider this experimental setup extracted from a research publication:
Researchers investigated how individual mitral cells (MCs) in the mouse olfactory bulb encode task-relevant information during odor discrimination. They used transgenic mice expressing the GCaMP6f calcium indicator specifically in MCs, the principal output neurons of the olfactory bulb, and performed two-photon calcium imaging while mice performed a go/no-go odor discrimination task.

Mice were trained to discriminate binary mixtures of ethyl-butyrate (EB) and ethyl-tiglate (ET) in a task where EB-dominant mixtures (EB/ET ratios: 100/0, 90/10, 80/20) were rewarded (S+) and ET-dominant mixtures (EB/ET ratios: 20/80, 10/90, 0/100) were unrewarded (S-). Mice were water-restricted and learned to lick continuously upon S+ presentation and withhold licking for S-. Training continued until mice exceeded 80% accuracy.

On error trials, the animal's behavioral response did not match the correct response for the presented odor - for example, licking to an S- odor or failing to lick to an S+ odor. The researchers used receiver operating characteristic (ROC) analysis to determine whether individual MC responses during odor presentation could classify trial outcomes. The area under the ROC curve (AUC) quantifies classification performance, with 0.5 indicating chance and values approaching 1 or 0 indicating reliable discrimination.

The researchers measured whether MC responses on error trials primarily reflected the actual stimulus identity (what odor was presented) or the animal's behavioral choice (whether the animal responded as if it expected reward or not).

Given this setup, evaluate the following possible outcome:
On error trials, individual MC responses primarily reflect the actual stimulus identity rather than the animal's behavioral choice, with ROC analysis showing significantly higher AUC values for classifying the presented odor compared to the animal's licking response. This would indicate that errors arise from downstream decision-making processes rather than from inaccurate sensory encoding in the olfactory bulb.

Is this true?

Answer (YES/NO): NO